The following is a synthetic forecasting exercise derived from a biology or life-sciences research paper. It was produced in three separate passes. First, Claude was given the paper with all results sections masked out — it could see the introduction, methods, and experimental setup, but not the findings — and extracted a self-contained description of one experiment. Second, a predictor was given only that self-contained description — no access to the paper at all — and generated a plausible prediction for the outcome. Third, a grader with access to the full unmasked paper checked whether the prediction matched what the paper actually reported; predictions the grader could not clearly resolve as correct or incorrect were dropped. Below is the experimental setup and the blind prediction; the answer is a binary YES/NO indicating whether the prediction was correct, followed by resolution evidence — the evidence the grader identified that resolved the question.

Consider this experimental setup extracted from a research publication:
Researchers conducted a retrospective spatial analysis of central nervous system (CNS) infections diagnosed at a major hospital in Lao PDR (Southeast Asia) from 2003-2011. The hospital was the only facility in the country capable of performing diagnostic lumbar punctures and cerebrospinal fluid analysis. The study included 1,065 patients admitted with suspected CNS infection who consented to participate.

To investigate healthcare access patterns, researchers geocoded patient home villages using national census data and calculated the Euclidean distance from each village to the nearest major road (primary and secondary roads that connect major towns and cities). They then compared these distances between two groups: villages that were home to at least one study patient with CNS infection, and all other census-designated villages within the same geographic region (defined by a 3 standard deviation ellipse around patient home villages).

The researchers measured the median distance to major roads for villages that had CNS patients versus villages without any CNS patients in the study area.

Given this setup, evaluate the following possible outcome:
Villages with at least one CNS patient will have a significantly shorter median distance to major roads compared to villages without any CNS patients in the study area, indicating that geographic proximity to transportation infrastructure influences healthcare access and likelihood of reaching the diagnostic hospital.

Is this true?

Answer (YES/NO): YES